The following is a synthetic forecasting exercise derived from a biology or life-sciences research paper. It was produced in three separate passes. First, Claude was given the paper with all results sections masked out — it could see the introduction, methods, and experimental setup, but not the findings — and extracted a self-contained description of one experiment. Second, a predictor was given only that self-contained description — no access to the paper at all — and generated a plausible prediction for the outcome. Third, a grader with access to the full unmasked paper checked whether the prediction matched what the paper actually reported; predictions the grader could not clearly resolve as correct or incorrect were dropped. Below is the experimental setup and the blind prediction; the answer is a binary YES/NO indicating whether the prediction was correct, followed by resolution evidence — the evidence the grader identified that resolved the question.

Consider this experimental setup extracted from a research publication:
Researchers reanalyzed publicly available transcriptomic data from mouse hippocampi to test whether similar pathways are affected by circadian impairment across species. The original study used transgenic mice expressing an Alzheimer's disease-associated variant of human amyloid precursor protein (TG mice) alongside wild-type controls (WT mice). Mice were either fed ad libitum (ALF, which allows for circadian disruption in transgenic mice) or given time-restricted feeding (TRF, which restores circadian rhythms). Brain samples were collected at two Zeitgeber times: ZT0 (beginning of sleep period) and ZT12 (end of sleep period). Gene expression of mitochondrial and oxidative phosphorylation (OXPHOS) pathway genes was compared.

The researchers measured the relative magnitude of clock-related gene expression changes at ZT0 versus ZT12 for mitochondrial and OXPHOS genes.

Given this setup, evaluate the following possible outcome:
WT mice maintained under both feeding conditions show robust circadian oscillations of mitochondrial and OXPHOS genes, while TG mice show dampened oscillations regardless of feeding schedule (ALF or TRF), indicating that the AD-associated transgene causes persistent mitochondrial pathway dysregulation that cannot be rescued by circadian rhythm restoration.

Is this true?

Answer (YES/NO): NO